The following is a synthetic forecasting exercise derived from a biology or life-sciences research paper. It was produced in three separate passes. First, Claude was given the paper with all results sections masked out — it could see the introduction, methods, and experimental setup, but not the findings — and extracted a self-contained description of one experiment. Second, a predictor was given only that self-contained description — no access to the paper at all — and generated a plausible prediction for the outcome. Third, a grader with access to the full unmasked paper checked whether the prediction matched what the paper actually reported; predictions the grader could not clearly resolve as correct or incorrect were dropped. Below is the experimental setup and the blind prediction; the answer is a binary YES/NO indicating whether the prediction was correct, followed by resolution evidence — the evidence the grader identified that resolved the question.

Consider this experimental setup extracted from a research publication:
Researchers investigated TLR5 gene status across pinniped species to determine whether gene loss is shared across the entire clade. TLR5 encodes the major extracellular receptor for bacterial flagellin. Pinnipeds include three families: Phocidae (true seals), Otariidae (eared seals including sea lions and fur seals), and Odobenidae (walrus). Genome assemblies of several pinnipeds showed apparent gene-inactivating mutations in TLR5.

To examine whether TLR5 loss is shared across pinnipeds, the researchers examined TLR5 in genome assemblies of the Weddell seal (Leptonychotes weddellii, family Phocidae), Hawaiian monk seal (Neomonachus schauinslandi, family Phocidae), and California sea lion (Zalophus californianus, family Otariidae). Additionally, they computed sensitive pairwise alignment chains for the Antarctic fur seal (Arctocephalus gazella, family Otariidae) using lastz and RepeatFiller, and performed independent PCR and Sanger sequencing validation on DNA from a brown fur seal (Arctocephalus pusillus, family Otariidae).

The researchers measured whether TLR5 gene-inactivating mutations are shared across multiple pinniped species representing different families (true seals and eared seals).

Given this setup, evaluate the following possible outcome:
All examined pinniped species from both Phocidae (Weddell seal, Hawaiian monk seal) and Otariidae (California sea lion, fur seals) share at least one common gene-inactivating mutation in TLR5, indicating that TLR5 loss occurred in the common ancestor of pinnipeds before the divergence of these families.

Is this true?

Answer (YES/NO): YES